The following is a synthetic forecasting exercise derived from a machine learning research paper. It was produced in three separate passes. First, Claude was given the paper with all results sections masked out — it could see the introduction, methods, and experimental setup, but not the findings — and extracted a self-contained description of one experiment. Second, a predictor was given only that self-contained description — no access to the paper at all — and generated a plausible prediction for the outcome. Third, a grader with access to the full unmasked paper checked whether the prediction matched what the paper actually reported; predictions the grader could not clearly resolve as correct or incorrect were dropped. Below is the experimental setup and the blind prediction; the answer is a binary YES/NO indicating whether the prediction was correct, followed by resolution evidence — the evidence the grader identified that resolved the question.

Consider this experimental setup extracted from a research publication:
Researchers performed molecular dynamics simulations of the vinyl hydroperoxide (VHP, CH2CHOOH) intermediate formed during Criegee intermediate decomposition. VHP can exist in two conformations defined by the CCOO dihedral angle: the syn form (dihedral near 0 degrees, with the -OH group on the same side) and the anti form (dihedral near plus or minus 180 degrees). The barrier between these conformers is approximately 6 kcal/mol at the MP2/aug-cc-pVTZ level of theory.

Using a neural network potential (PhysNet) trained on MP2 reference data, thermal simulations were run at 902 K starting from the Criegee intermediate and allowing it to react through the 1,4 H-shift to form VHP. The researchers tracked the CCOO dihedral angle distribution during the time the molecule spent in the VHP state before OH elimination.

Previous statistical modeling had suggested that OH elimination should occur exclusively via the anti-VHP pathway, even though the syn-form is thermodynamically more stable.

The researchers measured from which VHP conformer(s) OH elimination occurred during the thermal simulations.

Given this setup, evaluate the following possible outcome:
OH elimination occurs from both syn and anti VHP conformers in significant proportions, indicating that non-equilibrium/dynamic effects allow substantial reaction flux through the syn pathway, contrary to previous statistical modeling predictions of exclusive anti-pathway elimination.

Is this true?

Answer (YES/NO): YES